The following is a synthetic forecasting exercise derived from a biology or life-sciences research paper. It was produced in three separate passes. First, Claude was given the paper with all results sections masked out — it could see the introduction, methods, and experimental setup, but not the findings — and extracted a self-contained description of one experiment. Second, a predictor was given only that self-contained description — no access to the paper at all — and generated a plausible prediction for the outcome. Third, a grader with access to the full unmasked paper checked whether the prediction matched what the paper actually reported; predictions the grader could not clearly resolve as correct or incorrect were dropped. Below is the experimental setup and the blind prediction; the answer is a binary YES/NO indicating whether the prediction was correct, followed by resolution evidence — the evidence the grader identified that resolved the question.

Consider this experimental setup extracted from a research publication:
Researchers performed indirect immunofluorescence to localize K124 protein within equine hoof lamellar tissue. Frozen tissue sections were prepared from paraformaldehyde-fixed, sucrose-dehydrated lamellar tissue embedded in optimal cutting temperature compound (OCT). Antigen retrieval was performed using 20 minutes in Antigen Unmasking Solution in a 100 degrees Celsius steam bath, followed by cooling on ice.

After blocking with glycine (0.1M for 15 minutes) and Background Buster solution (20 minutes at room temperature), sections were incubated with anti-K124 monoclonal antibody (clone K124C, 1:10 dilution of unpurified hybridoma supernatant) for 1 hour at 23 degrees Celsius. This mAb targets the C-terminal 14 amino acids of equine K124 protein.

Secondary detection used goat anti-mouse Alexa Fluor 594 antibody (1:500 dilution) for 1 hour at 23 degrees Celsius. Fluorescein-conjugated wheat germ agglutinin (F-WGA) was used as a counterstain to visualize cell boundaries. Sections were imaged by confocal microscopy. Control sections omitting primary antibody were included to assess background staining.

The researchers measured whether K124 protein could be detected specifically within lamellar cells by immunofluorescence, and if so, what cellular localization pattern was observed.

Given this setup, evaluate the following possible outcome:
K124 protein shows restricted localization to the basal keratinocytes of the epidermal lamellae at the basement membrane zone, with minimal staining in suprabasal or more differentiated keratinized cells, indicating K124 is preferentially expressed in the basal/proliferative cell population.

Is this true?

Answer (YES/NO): NO